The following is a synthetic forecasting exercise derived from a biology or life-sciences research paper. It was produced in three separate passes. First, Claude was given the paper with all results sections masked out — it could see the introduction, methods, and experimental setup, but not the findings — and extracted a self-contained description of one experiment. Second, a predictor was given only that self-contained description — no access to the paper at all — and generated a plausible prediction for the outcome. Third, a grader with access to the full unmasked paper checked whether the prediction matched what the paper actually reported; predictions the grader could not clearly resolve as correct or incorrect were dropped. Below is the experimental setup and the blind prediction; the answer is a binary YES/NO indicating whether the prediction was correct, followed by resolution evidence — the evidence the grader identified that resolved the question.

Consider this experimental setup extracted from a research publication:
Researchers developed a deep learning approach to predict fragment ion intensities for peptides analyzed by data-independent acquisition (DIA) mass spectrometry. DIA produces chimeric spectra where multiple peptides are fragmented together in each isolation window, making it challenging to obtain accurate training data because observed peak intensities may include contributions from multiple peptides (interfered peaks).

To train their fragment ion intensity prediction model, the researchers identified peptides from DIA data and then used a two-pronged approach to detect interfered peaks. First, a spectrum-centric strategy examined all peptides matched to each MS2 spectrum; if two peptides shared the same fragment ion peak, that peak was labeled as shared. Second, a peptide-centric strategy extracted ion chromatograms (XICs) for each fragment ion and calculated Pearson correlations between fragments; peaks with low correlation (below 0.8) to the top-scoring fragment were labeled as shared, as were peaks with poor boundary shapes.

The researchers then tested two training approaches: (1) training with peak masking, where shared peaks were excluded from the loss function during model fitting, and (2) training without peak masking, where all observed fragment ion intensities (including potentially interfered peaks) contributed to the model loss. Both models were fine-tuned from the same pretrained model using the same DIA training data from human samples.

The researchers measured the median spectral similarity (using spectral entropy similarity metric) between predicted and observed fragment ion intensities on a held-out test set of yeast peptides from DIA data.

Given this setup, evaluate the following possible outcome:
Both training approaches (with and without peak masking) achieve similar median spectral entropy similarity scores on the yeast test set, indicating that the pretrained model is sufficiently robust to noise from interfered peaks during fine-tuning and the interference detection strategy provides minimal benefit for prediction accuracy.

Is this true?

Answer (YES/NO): NO